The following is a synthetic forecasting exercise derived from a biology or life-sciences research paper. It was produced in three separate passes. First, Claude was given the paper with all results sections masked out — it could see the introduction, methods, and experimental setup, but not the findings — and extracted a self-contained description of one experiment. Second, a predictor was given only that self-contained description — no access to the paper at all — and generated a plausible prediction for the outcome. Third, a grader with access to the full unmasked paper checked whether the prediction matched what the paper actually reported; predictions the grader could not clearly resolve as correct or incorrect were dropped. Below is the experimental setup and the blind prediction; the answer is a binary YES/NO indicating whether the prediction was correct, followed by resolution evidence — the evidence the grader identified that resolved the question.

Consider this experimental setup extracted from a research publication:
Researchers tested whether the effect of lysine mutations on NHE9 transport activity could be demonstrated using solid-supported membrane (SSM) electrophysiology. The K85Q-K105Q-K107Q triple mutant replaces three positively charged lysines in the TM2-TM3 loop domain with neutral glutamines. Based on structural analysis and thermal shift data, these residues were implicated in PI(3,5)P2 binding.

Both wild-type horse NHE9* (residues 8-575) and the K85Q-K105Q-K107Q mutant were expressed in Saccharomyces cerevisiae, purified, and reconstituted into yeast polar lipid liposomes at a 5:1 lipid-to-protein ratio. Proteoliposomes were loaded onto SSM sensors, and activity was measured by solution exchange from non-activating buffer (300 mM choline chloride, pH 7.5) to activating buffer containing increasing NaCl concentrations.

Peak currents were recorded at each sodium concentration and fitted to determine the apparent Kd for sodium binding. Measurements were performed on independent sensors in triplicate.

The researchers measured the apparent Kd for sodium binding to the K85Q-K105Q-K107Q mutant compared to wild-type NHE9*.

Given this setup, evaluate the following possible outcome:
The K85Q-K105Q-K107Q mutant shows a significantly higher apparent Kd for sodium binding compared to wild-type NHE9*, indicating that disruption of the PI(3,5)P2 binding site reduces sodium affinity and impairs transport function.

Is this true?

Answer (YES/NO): YES